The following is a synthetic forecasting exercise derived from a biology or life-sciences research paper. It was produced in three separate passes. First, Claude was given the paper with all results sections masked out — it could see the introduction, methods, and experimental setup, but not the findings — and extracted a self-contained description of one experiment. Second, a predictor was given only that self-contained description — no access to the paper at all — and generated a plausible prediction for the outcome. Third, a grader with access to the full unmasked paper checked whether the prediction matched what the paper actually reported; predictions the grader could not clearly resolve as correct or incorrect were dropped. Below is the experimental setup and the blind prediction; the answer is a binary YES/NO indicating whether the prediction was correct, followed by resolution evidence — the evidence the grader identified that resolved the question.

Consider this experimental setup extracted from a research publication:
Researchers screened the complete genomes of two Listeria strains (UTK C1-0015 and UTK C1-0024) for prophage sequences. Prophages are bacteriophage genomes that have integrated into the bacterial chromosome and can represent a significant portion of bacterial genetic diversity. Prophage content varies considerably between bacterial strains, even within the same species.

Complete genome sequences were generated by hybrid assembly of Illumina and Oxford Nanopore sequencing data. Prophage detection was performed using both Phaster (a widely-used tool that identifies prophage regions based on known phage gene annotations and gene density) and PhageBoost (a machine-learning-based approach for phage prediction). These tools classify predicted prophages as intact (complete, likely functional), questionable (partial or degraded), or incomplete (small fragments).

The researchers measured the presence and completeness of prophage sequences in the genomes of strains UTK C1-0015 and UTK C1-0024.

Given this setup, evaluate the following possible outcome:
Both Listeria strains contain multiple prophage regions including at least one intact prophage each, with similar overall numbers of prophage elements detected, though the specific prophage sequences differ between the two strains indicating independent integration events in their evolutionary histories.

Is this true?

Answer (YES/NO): NO